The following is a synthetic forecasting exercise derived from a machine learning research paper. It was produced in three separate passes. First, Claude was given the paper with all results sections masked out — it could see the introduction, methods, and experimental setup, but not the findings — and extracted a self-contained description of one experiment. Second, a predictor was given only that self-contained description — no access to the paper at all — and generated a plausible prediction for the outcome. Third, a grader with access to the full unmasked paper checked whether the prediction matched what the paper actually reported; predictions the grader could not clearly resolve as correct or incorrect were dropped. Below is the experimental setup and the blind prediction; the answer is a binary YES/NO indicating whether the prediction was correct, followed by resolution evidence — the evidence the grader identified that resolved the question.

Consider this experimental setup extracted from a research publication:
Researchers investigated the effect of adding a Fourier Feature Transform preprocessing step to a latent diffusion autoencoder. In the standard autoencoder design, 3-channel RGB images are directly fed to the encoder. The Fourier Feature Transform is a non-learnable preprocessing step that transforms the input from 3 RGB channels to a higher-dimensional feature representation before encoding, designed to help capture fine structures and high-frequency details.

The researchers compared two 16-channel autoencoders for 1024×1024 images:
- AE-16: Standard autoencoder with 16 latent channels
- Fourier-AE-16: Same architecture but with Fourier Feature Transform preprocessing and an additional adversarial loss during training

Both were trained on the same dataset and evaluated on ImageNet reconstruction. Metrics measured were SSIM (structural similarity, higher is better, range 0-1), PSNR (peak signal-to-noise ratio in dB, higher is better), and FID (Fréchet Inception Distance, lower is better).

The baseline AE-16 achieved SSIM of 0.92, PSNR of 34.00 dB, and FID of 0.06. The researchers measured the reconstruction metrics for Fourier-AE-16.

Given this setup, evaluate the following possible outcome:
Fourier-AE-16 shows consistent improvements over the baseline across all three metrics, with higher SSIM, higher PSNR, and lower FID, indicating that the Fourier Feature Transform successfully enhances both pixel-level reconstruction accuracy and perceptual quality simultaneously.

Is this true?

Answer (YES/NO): YES